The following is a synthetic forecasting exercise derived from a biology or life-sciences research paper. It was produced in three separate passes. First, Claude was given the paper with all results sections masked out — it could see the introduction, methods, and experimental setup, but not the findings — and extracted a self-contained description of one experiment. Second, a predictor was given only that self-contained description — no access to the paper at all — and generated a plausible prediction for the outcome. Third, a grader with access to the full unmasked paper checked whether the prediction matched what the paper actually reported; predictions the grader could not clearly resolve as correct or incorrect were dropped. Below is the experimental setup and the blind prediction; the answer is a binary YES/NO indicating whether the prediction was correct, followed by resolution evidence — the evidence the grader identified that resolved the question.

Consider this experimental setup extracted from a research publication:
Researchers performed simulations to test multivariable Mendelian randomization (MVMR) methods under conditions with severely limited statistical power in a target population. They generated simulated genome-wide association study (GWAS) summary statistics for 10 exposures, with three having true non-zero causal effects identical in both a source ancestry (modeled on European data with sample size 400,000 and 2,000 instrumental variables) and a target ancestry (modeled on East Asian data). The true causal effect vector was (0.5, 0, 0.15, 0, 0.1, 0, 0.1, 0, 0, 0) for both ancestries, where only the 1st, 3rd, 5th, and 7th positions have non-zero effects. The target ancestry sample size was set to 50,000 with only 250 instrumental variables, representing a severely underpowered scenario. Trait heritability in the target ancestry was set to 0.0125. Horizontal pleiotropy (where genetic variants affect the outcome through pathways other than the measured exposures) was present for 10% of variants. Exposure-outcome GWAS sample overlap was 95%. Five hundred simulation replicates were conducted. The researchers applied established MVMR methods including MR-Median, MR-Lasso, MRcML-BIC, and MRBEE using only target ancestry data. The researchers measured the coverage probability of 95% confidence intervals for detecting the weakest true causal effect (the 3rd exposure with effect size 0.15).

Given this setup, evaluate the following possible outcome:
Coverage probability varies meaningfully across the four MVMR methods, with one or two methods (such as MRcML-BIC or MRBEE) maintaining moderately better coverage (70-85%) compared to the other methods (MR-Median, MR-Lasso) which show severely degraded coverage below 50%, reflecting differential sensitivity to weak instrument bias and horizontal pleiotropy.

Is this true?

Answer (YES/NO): NO